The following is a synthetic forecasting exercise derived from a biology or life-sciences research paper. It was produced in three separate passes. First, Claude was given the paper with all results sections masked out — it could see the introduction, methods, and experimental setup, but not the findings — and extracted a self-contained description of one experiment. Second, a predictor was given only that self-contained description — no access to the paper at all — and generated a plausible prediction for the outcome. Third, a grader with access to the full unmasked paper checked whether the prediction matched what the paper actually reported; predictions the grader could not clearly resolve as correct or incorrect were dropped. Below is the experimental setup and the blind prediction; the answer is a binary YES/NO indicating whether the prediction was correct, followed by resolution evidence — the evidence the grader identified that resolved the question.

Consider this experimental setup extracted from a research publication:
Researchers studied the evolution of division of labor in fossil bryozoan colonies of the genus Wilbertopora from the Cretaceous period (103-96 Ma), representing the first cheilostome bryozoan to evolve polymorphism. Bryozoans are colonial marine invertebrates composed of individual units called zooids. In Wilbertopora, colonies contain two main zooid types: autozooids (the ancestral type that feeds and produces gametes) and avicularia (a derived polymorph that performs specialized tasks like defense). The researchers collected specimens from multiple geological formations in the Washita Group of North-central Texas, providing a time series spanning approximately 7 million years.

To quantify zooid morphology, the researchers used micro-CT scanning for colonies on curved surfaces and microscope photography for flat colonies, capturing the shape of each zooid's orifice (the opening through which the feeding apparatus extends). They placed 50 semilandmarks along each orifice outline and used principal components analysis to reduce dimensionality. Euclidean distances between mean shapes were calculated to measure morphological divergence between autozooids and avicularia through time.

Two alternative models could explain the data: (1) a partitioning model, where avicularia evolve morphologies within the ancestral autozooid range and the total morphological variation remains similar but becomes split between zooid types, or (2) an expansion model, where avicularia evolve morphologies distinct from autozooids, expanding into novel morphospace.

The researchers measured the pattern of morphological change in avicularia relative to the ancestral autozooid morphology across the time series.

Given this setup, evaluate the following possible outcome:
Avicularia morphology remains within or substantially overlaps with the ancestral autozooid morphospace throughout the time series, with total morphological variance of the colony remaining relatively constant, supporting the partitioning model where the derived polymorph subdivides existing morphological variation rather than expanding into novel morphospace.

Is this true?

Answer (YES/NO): NO